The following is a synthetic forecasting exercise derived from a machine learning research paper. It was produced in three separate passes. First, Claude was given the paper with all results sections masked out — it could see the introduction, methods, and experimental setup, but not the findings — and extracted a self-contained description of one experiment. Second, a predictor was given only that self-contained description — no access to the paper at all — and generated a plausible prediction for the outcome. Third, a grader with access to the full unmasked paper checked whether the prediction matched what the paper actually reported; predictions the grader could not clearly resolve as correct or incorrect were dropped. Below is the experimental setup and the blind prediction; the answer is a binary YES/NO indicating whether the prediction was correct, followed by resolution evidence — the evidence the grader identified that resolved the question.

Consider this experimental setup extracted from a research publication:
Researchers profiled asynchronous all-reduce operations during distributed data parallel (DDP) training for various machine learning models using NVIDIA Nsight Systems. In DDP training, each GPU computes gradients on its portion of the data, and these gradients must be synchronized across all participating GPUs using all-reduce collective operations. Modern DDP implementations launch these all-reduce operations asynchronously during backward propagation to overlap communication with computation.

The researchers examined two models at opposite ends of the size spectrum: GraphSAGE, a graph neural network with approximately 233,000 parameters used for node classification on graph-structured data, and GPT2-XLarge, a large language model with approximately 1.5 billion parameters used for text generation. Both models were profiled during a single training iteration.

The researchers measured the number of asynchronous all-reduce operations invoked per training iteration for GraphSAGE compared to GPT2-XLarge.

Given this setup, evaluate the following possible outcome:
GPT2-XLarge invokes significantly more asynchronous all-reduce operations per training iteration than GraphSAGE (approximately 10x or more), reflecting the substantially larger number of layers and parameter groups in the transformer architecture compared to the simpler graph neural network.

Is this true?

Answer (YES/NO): YES